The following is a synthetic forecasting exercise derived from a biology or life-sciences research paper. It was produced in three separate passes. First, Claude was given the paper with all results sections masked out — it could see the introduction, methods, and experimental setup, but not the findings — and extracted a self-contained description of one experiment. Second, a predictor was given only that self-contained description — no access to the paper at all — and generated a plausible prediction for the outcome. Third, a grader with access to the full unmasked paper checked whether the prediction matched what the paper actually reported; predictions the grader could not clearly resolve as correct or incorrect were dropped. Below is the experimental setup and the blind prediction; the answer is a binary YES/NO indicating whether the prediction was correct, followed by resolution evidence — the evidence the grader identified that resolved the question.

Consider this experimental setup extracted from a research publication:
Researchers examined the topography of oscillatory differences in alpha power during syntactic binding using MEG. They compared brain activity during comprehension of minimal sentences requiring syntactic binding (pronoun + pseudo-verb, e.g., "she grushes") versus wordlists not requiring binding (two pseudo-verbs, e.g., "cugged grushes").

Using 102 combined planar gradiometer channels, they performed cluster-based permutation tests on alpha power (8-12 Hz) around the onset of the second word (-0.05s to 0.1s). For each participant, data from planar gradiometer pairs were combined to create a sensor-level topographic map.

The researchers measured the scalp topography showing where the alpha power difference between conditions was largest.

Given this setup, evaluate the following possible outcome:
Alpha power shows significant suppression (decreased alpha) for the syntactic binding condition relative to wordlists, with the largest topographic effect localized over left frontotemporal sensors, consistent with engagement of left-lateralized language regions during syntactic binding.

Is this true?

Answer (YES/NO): NO